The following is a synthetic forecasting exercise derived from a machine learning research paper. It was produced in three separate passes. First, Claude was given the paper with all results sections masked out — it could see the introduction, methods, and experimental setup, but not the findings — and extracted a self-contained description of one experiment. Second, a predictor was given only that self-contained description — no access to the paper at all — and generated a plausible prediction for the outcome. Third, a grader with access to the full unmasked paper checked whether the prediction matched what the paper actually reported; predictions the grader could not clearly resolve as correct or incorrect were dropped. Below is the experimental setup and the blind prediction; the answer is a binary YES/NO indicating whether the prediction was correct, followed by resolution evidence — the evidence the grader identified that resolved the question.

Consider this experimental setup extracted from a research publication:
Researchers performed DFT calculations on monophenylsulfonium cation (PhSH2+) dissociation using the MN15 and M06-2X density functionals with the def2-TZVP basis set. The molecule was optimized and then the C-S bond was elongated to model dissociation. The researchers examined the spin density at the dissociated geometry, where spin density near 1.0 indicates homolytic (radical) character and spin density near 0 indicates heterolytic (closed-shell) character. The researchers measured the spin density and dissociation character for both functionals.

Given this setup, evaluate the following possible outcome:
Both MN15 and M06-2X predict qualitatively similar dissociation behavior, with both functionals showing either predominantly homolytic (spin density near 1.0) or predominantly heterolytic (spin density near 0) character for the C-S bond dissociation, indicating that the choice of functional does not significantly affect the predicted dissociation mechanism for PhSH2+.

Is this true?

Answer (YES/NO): YES